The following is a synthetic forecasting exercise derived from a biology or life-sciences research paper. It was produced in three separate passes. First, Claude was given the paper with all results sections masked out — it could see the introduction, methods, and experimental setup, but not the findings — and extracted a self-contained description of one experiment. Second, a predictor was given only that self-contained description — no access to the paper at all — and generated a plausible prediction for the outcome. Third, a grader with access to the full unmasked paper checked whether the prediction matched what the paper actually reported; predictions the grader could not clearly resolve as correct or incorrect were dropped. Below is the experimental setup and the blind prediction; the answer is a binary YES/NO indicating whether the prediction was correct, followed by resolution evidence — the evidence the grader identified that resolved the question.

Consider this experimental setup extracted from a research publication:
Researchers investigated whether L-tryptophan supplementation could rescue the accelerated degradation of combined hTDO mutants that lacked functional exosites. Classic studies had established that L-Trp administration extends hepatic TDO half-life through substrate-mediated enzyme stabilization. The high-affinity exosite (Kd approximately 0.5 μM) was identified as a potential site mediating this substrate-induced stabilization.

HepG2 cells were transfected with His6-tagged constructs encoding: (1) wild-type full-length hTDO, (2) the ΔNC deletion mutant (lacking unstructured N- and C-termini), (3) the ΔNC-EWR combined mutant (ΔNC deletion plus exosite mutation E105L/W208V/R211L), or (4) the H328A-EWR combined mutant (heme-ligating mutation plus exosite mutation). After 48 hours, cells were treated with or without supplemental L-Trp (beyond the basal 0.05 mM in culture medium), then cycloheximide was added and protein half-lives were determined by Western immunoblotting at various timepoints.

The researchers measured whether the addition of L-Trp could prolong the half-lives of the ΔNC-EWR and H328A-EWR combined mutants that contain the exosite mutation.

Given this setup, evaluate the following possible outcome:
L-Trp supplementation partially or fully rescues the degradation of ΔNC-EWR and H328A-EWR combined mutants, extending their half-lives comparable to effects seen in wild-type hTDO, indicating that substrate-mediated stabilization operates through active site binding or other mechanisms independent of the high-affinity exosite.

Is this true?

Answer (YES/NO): NO